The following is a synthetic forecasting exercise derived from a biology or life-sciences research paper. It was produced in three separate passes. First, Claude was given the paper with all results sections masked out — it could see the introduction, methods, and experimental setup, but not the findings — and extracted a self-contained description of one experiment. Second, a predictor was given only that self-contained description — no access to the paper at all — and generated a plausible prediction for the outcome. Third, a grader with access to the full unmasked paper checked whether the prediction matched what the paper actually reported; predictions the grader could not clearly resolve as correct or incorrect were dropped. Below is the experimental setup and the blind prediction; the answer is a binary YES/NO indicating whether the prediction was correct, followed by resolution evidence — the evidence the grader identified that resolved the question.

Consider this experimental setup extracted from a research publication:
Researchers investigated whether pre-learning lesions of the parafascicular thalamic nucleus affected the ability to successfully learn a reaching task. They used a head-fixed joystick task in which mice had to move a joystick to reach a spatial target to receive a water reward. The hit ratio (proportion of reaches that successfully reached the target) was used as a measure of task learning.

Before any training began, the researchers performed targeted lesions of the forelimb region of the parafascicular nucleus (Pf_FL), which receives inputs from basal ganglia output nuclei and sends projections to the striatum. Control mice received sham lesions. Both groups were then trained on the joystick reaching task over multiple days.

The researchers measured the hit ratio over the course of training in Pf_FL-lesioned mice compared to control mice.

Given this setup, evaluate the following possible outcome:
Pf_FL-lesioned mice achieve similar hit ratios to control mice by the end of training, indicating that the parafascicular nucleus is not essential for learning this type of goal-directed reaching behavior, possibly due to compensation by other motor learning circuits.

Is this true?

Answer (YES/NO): NO